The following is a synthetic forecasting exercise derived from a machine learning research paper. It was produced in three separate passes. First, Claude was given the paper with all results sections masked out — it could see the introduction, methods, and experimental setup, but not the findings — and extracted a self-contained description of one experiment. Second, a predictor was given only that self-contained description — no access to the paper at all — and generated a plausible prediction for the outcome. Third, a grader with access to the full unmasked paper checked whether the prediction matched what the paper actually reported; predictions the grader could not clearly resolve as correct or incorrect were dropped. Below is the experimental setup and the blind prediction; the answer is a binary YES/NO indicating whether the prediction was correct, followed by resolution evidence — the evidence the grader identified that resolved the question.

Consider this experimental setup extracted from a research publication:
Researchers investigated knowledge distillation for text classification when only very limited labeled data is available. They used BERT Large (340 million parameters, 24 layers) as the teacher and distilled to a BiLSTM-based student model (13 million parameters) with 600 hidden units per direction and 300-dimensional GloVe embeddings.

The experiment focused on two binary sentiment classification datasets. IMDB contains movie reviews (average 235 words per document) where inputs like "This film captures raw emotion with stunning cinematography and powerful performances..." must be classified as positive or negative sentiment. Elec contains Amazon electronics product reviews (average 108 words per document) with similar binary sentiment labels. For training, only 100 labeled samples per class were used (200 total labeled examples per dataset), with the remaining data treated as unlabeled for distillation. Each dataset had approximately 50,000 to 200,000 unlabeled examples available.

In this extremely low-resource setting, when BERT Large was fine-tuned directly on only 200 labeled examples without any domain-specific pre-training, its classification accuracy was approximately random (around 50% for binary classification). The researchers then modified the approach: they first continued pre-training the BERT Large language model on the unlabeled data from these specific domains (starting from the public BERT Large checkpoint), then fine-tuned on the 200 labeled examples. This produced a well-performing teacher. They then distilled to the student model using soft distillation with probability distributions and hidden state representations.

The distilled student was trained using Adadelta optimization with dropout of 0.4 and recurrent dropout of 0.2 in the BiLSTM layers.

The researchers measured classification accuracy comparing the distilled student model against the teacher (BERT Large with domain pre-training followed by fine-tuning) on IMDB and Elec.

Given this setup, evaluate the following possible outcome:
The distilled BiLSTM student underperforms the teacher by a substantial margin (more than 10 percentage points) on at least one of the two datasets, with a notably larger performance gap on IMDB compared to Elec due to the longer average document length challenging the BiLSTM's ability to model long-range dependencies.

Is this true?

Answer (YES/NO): NO